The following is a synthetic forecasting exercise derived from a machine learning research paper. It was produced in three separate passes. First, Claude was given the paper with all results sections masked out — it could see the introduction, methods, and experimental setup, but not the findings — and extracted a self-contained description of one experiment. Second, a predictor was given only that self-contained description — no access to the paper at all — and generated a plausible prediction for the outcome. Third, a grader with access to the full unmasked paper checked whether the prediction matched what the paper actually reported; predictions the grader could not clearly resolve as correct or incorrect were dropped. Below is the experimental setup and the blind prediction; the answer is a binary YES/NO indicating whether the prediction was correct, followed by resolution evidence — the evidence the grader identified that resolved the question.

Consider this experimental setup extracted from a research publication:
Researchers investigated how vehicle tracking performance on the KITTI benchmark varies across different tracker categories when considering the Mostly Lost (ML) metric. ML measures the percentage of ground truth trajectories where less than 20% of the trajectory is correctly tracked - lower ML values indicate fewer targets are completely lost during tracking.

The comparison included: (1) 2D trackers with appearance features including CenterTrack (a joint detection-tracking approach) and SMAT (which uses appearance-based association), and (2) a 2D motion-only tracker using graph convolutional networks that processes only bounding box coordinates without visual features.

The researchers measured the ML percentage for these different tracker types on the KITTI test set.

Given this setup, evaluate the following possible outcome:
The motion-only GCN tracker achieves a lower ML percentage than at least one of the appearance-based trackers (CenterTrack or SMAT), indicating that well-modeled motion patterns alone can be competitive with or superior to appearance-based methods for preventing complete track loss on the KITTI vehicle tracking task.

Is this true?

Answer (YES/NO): YES